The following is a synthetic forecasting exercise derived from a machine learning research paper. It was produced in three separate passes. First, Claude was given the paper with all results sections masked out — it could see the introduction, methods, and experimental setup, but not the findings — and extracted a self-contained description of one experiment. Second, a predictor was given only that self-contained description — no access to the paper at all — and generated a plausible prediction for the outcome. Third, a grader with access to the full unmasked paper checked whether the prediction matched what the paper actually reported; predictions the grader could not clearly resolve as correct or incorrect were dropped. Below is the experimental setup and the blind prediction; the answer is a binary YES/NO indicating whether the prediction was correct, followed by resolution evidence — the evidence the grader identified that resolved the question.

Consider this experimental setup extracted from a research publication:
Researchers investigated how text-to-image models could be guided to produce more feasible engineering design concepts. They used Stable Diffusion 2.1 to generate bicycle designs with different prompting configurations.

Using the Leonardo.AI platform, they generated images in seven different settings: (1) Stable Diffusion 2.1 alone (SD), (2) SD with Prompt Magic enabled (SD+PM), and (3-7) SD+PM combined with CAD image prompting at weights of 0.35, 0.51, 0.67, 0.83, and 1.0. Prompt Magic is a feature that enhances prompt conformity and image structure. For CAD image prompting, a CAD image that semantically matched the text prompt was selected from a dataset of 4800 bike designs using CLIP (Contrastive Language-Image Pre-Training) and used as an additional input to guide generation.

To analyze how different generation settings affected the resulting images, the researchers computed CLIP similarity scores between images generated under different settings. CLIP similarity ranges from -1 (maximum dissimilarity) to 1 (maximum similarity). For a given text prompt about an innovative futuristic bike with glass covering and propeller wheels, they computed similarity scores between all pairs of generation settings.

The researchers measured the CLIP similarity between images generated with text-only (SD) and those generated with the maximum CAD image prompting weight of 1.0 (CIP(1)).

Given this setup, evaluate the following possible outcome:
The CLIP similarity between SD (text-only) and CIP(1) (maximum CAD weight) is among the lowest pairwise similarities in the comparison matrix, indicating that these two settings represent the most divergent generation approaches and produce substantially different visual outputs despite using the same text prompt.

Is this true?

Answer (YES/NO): YES